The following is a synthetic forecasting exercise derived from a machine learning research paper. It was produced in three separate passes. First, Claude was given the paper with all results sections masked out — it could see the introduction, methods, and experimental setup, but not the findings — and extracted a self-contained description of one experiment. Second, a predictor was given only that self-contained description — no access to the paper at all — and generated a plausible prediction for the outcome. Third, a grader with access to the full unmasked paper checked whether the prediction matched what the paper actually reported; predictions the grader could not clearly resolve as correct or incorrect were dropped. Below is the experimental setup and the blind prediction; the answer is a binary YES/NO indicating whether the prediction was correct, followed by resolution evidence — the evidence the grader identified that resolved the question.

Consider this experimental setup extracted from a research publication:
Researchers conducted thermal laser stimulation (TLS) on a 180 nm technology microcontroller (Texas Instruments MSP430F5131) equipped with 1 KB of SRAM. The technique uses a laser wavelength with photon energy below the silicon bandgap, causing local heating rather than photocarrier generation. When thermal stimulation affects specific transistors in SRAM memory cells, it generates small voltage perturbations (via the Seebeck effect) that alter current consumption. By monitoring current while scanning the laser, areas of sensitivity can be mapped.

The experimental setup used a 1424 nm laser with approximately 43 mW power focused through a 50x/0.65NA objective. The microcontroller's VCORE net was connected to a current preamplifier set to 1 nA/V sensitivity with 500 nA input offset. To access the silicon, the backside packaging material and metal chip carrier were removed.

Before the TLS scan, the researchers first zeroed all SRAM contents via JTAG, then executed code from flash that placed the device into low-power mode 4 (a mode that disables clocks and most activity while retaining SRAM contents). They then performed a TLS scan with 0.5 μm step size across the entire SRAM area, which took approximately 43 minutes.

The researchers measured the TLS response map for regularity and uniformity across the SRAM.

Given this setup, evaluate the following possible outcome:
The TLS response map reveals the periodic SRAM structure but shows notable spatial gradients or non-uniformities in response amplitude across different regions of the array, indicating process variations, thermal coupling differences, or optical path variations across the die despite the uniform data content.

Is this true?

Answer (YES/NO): NO